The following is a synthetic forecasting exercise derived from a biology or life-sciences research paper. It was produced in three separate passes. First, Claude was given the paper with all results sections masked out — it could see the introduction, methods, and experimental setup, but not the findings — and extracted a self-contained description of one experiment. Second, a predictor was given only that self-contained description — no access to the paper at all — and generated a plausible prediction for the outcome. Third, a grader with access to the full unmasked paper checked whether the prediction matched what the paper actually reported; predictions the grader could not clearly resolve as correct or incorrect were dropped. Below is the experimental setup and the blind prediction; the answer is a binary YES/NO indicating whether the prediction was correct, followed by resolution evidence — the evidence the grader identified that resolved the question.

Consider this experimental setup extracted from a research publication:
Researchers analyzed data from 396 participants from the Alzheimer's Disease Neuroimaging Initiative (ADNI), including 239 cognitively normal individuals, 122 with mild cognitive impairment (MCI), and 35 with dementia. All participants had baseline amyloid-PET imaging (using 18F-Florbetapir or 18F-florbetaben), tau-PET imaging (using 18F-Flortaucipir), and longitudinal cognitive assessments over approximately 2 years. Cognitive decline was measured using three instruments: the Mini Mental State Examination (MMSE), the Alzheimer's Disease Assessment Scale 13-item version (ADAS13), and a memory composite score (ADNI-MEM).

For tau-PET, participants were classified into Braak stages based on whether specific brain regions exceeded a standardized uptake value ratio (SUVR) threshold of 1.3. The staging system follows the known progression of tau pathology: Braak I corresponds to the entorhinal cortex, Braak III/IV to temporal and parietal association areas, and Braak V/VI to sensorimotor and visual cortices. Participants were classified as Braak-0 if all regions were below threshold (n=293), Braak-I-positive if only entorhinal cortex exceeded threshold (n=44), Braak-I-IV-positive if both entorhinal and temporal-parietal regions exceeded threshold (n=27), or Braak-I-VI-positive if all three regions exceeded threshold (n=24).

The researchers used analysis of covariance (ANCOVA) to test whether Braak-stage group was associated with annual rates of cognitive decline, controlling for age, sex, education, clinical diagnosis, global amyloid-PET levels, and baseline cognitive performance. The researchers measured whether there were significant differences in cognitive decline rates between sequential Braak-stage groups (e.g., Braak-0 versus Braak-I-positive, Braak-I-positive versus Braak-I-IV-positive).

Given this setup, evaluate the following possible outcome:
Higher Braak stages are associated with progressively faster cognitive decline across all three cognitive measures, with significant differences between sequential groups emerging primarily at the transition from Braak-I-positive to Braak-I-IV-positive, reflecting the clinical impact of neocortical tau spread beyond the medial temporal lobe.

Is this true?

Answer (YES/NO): NO